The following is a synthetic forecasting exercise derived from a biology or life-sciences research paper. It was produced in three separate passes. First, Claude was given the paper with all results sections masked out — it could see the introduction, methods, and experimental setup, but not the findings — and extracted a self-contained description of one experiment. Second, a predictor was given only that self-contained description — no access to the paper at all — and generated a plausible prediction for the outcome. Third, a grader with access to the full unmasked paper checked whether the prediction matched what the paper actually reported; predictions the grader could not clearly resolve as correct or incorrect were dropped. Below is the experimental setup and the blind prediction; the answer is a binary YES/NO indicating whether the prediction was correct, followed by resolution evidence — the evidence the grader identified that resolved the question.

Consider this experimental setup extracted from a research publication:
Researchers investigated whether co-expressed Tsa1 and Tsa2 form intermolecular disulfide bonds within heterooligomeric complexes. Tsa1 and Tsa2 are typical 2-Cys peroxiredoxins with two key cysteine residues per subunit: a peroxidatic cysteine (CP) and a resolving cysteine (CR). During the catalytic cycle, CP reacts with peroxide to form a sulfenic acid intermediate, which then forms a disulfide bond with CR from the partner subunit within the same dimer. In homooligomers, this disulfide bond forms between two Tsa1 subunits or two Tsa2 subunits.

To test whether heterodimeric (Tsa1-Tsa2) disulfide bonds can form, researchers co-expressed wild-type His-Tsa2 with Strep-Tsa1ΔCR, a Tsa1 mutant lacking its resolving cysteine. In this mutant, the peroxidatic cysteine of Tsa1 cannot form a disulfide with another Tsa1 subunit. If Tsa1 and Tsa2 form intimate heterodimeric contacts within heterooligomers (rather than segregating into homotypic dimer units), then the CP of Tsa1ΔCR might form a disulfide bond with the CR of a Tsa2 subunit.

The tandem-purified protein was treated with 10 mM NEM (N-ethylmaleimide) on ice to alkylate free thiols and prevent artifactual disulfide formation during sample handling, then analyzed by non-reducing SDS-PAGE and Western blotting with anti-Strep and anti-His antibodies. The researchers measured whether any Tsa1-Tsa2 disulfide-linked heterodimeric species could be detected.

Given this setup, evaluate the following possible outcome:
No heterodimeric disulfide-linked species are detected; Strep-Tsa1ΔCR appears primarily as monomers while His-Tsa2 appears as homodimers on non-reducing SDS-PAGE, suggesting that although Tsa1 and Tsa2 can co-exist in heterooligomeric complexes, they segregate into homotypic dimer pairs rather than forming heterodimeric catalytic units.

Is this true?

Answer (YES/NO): NO